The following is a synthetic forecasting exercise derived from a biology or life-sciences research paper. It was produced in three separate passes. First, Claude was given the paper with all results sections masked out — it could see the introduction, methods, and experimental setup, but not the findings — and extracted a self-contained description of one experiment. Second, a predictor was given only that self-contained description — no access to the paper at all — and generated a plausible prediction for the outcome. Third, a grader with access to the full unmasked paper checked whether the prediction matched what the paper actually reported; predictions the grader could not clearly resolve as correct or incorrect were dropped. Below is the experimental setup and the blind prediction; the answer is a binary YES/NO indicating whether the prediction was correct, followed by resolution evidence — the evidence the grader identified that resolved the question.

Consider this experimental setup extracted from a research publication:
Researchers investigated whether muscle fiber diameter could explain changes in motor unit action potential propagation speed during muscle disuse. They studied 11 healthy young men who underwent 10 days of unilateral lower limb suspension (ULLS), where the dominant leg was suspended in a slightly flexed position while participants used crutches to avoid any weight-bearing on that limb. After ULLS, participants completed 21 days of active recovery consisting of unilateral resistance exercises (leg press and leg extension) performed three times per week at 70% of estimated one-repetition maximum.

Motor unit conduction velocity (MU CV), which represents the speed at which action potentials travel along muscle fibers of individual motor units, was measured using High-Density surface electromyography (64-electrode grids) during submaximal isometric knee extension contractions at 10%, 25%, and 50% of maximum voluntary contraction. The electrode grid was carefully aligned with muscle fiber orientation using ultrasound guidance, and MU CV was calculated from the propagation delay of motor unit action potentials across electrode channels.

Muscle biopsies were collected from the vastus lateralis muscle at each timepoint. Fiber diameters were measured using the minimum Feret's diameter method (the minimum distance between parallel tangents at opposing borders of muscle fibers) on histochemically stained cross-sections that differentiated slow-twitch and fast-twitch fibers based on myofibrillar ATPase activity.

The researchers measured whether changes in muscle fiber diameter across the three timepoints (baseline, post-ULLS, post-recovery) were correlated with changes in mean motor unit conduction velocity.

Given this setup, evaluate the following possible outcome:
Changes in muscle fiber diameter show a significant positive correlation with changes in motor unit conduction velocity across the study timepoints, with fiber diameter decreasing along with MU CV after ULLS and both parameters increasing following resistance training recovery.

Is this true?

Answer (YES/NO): NO